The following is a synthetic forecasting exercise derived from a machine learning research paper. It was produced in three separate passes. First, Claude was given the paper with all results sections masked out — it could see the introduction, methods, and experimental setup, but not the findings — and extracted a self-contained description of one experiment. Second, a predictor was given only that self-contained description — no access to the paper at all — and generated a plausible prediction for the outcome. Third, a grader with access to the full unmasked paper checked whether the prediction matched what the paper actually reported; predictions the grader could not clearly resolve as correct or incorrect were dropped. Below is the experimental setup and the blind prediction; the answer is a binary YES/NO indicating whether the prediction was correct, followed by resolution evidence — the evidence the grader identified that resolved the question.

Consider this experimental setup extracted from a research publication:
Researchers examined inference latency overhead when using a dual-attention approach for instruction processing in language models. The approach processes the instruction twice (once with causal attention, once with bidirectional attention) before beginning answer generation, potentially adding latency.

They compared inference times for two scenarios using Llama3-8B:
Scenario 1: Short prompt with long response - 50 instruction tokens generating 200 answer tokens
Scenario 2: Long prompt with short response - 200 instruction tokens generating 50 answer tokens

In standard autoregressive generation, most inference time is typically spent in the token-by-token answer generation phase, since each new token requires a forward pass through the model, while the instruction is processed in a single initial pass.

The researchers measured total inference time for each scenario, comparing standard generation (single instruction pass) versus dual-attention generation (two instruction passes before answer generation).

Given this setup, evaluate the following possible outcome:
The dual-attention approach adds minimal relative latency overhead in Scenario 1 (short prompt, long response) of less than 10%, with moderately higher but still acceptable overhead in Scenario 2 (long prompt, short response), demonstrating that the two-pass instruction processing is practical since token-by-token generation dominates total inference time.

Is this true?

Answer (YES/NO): YES